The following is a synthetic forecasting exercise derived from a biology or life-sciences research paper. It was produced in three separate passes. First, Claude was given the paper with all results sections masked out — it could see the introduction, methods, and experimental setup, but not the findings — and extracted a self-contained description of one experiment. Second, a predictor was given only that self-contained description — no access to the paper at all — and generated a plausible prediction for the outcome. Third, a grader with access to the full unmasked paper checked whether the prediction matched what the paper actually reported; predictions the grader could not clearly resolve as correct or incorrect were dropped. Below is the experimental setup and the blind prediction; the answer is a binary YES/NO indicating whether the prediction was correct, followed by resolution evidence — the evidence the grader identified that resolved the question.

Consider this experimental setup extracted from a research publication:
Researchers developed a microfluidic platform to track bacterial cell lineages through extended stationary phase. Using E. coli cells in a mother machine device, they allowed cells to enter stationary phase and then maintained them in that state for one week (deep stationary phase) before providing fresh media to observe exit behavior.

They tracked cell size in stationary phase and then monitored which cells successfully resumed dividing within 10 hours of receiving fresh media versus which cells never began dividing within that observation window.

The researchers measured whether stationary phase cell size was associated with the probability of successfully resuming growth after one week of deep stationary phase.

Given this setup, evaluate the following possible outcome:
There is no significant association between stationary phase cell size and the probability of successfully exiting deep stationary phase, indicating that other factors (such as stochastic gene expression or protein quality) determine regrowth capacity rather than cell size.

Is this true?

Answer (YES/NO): NO